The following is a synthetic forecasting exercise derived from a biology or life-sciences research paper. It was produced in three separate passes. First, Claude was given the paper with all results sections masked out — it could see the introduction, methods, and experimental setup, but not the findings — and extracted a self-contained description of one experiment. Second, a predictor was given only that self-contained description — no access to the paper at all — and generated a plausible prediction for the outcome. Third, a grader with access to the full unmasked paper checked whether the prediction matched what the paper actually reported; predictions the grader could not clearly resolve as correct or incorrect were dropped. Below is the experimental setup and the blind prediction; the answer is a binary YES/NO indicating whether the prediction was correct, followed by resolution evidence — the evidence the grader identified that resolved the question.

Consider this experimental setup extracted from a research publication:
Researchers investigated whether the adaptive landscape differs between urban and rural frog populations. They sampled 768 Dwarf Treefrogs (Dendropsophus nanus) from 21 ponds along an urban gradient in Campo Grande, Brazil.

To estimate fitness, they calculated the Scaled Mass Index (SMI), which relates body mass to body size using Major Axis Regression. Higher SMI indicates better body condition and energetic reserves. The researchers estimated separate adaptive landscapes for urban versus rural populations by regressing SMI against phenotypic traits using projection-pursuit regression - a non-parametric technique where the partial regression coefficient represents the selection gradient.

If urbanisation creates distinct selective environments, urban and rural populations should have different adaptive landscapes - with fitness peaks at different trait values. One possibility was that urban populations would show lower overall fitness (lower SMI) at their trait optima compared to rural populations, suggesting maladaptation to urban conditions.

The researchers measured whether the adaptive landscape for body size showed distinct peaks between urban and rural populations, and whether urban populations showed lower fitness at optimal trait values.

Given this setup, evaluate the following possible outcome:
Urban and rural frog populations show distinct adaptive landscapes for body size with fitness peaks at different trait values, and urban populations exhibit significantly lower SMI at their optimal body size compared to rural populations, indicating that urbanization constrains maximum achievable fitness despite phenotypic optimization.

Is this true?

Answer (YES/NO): NO